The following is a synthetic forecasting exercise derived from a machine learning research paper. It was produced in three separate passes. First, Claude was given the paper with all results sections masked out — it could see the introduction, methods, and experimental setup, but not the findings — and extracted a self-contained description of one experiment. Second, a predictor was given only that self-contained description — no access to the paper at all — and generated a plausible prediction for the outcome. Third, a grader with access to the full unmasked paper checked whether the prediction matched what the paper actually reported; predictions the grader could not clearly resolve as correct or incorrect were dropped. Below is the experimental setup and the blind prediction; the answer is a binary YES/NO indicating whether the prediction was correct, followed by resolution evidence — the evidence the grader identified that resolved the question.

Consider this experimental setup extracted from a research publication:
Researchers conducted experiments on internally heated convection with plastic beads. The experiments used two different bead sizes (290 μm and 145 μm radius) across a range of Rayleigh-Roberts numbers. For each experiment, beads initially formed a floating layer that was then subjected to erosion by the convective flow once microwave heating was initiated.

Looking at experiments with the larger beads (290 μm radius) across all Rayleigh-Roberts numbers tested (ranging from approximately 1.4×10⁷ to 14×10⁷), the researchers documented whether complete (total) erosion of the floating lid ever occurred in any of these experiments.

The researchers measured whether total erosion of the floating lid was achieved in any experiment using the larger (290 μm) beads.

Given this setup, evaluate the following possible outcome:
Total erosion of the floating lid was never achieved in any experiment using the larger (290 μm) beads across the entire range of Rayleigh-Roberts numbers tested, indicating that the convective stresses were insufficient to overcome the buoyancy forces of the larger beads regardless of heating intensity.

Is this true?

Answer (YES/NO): YES